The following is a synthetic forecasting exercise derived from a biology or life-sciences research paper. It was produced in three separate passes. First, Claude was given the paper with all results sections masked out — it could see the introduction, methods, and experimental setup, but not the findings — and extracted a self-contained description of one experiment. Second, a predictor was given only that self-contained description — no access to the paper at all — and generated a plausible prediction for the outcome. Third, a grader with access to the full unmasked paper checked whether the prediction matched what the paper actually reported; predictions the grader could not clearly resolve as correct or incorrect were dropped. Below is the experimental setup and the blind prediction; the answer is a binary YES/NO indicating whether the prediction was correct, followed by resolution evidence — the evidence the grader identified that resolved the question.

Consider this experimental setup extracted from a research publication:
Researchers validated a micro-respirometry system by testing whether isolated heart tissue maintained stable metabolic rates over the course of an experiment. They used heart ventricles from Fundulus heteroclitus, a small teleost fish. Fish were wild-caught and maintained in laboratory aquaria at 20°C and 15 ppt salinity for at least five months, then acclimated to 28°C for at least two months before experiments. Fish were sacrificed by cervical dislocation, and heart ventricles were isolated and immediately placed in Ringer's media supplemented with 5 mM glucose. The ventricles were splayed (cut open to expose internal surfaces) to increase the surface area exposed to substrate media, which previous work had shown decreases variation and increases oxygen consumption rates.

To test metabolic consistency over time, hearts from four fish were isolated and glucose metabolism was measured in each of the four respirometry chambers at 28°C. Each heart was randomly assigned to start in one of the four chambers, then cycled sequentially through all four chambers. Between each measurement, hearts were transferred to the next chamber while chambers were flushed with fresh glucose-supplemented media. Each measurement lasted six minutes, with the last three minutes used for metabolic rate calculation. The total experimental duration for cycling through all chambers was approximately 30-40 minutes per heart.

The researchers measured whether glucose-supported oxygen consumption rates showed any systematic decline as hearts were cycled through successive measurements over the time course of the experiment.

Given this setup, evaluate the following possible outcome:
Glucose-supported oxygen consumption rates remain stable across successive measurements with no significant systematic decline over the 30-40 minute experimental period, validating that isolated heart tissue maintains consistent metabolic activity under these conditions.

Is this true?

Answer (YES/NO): YES